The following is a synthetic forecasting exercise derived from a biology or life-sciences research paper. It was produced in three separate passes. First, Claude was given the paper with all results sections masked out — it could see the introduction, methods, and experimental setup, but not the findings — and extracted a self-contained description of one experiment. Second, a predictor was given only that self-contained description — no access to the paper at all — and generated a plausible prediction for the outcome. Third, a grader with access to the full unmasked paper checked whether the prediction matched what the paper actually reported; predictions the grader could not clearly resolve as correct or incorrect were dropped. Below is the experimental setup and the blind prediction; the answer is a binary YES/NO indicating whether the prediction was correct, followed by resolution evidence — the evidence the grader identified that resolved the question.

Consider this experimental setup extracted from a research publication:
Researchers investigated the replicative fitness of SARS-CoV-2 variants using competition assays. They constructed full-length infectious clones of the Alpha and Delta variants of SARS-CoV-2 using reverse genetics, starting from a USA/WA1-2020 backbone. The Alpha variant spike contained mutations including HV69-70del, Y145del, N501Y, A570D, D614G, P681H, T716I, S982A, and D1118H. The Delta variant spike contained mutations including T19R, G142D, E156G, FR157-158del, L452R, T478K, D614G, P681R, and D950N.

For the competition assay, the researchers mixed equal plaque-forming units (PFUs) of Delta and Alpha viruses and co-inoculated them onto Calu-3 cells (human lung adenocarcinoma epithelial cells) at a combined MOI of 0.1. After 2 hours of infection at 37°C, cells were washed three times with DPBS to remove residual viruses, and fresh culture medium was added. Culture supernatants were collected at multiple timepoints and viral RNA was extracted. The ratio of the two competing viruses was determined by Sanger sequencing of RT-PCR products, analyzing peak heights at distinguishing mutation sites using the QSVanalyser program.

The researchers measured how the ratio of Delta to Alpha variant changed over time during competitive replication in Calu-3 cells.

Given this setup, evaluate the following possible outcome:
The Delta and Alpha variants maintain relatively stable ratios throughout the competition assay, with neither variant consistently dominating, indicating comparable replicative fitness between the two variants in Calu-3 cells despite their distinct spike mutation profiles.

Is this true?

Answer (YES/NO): NO